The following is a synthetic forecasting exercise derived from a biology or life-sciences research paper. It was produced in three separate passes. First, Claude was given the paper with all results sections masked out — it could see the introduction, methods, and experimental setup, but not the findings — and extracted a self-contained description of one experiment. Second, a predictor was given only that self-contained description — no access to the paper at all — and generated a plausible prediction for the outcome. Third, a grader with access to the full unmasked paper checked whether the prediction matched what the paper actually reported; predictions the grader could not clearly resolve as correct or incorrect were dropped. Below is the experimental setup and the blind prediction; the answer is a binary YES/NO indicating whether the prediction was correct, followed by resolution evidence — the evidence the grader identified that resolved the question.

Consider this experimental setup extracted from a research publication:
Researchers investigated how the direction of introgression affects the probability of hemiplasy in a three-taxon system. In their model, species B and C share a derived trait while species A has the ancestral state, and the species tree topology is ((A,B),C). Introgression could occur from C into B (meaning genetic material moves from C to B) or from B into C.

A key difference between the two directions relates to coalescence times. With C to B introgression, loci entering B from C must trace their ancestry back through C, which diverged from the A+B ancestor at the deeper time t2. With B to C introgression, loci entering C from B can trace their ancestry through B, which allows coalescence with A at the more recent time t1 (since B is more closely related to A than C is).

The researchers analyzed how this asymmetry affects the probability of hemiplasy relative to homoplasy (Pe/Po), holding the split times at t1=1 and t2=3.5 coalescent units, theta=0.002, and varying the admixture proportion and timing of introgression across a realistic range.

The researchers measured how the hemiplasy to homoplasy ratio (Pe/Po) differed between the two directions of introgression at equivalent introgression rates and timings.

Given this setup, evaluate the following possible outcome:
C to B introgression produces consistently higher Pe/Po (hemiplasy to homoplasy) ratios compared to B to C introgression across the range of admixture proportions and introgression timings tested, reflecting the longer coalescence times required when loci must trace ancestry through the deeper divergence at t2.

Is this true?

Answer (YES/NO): YES